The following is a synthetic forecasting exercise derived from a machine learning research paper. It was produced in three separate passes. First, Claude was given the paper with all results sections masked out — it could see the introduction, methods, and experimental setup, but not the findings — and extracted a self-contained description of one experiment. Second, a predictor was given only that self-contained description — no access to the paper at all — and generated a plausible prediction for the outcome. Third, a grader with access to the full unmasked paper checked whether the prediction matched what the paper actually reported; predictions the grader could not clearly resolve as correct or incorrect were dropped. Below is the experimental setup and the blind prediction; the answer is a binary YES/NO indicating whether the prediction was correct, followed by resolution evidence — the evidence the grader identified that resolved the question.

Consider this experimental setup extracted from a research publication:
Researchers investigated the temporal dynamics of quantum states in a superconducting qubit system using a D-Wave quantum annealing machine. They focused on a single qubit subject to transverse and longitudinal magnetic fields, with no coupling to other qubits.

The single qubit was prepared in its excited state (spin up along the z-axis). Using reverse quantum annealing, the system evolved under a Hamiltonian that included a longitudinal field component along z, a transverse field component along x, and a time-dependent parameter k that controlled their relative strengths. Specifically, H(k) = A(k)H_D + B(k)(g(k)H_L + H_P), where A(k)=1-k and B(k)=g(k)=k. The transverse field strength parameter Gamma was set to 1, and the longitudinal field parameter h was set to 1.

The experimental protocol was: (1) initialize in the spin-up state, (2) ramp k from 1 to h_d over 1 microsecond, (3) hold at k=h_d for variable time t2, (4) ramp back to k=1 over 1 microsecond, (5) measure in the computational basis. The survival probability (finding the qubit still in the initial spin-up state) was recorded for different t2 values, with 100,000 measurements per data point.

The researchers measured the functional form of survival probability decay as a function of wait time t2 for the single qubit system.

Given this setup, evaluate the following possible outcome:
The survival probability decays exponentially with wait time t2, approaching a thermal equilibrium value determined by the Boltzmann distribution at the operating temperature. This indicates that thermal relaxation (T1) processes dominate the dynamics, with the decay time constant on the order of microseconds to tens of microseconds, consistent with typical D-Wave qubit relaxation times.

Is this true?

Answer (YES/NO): NO